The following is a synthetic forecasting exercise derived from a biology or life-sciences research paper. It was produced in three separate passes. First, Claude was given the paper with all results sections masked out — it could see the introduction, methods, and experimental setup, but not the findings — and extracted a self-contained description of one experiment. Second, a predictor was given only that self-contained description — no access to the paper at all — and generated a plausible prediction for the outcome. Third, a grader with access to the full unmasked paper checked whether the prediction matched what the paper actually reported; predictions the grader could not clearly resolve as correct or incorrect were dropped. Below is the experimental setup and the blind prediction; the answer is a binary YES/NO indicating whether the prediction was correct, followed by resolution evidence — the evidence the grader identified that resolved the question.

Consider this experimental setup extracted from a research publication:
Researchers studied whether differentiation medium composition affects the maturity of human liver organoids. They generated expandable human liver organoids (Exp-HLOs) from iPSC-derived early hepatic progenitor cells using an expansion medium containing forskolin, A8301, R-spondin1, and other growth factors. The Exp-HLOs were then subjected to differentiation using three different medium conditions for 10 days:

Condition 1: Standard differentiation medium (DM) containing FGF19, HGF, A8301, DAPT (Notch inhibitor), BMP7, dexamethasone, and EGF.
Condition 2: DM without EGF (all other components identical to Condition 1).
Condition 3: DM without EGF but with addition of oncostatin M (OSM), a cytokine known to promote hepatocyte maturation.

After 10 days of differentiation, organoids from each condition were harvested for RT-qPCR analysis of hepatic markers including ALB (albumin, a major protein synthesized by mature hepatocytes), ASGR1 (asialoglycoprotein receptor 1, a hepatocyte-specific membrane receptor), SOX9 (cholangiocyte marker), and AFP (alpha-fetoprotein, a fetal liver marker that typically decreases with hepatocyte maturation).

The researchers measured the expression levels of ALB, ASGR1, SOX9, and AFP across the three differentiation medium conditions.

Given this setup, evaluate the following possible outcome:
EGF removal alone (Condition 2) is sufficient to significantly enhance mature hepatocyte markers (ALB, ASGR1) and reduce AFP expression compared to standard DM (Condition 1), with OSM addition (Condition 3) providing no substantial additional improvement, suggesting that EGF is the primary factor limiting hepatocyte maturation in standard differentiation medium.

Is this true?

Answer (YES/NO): NO